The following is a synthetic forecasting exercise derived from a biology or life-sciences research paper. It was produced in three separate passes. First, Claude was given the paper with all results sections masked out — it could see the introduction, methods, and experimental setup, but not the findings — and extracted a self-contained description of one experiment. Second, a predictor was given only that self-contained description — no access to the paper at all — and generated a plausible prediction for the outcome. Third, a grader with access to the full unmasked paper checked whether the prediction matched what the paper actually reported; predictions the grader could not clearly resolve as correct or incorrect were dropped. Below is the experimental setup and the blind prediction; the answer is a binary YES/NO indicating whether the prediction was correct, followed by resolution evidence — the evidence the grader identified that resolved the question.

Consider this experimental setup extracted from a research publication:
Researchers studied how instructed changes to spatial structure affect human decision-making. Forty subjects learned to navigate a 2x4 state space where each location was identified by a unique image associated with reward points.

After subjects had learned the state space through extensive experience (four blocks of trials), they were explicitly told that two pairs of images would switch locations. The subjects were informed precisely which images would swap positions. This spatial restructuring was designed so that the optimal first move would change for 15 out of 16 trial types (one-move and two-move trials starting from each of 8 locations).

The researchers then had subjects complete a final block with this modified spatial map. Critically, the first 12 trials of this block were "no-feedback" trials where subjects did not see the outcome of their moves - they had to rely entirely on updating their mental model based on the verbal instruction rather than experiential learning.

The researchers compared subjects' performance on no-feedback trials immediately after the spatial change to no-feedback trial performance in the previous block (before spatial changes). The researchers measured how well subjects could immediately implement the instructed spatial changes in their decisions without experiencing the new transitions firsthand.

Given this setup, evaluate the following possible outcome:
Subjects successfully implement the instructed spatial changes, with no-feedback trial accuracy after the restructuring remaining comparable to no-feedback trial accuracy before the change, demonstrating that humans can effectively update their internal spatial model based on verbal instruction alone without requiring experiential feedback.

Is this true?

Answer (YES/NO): NO